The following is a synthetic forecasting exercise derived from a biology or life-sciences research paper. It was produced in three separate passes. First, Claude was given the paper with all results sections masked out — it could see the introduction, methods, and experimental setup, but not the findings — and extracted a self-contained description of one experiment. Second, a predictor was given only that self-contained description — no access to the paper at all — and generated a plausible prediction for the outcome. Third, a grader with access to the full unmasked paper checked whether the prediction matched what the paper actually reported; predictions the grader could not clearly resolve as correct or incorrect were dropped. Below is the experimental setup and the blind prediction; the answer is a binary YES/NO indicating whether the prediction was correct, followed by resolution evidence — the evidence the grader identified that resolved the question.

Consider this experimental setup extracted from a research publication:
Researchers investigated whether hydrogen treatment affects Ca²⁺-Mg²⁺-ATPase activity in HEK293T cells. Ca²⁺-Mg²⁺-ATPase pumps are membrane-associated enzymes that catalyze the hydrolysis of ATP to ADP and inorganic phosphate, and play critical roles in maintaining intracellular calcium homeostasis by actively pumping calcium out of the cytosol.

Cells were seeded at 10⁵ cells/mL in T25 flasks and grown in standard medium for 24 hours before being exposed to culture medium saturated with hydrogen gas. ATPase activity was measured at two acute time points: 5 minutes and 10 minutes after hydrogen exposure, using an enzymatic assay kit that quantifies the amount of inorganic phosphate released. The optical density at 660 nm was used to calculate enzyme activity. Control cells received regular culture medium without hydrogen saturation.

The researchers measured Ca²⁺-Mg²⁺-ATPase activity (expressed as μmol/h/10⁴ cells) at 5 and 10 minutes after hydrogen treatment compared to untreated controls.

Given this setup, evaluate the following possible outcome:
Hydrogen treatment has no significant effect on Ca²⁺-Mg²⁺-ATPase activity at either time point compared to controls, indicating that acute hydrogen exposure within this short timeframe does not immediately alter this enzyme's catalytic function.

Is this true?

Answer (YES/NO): NO